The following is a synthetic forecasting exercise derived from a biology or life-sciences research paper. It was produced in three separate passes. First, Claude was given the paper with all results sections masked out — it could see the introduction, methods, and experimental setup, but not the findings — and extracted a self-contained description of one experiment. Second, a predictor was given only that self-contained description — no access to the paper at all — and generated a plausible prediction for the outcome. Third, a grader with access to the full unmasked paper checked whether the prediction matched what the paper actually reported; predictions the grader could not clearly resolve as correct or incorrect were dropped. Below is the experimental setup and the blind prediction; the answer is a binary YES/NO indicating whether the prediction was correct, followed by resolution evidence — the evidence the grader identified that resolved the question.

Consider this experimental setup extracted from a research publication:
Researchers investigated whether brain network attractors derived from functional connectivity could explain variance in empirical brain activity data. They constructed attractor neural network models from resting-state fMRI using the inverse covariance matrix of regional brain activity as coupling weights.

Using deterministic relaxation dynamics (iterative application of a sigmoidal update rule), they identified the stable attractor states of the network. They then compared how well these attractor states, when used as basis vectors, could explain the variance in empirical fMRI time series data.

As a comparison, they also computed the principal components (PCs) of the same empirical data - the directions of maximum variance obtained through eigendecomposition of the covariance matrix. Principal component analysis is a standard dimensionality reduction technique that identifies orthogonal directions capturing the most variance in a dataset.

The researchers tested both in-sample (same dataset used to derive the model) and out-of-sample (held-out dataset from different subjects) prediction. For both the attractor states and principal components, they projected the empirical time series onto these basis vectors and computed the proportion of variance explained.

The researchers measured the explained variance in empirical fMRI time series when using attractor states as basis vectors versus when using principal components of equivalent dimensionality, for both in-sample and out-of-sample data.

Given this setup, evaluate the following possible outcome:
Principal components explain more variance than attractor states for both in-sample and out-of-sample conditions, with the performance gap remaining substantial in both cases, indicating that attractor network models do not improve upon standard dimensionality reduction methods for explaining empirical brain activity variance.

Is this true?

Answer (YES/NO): NO